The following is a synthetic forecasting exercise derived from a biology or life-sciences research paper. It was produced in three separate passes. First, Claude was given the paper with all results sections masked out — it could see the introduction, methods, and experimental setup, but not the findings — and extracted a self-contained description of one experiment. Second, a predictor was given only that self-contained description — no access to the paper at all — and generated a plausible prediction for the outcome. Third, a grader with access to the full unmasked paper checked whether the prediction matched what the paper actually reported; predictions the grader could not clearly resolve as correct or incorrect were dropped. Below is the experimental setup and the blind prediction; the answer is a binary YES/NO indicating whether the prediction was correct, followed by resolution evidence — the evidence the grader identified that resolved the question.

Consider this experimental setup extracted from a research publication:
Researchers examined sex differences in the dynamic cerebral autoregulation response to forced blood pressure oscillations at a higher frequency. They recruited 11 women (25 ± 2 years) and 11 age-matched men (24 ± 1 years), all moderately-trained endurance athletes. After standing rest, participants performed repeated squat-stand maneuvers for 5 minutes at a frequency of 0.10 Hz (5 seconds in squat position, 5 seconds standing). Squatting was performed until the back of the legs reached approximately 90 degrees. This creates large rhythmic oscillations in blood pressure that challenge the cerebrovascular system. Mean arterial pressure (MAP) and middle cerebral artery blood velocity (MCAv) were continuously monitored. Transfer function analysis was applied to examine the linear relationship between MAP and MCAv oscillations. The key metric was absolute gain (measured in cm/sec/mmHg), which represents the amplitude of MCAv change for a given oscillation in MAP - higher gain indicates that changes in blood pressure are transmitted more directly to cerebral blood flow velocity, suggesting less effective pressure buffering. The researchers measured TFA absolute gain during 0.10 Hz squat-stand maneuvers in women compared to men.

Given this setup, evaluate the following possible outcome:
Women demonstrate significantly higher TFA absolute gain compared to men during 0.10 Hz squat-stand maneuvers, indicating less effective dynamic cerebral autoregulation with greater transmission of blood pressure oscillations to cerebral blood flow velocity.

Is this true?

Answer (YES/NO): NO